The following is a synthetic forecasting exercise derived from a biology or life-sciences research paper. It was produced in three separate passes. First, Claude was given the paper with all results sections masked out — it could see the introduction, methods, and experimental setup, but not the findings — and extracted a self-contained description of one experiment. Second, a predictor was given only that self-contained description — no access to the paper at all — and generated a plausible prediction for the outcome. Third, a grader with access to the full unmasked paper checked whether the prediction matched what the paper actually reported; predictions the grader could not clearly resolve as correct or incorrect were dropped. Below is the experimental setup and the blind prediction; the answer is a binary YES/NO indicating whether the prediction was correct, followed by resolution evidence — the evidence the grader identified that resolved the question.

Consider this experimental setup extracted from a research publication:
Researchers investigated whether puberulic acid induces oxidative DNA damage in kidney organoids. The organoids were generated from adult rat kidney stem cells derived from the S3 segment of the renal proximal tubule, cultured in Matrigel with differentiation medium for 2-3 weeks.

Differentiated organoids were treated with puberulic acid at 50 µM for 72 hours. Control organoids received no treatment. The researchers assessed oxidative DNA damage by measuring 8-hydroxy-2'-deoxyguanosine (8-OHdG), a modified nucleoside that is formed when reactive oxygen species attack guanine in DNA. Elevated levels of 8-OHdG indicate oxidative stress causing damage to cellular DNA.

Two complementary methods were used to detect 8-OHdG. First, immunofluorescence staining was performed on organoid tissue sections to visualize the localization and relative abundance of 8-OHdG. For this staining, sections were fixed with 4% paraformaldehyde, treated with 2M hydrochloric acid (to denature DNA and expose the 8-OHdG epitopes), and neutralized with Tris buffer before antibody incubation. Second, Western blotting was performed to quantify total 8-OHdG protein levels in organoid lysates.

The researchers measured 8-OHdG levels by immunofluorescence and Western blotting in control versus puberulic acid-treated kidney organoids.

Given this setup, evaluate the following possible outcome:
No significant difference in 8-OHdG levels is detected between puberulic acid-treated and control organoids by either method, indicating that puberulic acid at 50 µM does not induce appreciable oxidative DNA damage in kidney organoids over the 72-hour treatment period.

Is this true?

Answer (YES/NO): NO